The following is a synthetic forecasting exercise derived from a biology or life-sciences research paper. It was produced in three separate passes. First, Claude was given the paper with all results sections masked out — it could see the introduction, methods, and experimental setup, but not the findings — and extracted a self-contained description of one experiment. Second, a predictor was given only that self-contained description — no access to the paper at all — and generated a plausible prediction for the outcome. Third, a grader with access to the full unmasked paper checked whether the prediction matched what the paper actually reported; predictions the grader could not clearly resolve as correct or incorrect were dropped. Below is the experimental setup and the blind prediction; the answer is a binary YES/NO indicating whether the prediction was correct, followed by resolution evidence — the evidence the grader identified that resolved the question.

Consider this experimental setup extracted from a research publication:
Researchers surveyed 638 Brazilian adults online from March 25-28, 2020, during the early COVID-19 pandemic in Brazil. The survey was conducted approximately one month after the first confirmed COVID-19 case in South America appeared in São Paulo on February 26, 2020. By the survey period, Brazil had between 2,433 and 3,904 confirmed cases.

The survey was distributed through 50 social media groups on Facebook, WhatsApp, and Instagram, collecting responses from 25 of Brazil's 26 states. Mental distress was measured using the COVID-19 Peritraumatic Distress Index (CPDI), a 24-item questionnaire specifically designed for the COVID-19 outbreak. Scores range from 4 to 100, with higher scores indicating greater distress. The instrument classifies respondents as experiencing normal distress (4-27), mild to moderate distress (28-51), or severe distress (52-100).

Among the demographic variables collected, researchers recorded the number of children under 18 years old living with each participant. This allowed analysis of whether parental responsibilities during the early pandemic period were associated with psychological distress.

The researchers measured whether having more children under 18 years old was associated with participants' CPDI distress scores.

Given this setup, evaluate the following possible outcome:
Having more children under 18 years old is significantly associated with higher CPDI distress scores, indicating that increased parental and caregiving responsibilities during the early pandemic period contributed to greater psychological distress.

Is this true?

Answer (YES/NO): NO